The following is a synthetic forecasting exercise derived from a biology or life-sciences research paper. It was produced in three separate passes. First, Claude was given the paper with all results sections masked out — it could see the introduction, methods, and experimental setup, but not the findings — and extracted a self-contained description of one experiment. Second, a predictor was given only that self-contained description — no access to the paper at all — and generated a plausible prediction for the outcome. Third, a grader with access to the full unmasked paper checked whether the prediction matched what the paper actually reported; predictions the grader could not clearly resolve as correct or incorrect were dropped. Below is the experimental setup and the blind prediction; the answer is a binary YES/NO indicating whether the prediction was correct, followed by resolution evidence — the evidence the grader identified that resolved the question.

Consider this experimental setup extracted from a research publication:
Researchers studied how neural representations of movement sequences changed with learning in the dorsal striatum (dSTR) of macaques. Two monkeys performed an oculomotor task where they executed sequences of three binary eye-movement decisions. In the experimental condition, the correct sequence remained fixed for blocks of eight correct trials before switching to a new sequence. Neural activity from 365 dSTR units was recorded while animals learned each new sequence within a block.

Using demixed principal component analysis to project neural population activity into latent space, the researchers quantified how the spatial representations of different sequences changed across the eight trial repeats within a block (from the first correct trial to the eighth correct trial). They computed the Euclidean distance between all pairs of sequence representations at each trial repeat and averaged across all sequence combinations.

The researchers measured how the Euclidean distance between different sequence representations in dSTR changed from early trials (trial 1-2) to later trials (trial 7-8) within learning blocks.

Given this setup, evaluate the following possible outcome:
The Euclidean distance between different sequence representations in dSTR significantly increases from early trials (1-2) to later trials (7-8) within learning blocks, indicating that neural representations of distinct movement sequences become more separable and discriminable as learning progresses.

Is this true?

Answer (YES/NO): YES